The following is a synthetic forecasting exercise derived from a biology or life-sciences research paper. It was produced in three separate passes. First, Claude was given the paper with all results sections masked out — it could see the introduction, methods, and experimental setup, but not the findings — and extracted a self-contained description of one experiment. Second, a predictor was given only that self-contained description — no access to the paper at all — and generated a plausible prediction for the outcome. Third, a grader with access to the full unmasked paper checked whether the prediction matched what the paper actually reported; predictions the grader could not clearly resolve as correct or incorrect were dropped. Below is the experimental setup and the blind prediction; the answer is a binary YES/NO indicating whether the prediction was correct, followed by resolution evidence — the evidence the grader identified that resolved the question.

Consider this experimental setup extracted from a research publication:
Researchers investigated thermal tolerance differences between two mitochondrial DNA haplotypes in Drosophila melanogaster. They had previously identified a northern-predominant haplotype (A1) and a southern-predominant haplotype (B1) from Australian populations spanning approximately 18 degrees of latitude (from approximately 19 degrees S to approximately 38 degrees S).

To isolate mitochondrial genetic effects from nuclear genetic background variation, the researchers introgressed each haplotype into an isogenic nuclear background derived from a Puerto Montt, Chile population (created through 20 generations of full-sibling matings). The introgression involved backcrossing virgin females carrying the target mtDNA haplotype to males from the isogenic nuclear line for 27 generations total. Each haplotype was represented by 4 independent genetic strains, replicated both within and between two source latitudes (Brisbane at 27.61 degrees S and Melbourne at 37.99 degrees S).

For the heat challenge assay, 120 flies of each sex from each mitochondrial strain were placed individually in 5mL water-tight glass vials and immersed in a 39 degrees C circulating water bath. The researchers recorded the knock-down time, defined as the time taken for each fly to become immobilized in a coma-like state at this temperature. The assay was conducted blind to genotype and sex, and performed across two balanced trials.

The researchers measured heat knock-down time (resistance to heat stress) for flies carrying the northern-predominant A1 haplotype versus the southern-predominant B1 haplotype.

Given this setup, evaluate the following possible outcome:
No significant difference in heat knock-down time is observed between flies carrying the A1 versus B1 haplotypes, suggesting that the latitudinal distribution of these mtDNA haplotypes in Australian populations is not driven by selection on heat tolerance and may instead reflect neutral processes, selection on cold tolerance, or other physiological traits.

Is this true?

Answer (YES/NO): NO